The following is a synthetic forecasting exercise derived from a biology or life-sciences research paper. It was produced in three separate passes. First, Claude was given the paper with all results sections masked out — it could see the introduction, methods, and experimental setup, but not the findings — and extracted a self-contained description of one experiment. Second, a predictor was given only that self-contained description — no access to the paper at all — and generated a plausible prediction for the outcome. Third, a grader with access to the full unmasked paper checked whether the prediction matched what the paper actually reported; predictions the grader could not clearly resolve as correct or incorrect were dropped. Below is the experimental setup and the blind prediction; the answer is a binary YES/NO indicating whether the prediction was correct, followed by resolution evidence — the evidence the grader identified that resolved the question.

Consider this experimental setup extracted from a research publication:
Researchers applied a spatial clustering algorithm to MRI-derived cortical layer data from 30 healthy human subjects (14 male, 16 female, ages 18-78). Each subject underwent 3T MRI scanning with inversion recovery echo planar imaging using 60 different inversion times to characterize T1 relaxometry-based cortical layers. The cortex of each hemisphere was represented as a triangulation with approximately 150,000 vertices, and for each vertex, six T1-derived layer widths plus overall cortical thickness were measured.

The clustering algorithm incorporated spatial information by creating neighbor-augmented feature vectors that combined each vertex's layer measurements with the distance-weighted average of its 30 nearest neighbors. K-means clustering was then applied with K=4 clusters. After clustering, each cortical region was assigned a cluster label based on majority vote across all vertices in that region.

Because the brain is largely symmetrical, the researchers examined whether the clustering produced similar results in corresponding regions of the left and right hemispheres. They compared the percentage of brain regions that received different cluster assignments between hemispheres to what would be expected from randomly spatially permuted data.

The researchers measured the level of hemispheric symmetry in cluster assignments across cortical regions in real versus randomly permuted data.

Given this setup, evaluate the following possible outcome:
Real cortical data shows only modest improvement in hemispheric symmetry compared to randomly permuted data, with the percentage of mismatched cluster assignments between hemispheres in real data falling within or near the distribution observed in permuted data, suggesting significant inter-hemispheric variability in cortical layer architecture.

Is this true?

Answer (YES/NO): NO